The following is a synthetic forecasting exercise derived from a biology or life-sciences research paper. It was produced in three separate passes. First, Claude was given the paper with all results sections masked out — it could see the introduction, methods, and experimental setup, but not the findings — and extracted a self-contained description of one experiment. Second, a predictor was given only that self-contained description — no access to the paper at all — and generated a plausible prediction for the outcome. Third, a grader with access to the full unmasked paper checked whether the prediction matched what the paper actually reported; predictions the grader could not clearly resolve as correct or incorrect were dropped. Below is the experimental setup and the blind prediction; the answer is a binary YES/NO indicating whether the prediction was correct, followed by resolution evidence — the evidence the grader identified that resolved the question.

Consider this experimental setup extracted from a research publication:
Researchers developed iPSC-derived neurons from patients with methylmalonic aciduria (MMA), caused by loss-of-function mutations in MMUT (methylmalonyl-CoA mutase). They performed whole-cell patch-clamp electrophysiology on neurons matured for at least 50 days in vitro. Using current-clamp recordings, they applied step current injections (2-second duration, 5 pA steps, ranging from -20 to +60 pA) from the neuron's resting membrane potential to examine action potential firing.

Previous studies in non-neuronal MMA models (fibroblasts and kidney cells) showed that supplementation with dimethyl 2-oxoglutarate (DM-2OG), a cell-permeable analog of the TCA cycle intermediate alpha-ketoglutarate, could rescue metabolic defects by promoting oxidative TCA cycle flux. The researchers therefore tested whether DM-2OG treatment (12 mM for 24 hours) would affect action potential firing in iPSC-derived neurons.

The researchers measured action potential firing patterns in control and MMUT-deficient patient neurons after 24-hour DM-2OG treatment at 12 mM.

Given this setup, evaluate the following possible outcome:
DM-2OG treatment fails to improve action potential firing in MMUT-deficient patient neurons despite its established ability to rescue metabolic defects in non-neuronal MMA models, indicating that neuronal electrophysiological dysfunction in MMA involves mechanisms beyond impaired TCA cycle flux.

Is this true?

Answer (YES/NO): YES